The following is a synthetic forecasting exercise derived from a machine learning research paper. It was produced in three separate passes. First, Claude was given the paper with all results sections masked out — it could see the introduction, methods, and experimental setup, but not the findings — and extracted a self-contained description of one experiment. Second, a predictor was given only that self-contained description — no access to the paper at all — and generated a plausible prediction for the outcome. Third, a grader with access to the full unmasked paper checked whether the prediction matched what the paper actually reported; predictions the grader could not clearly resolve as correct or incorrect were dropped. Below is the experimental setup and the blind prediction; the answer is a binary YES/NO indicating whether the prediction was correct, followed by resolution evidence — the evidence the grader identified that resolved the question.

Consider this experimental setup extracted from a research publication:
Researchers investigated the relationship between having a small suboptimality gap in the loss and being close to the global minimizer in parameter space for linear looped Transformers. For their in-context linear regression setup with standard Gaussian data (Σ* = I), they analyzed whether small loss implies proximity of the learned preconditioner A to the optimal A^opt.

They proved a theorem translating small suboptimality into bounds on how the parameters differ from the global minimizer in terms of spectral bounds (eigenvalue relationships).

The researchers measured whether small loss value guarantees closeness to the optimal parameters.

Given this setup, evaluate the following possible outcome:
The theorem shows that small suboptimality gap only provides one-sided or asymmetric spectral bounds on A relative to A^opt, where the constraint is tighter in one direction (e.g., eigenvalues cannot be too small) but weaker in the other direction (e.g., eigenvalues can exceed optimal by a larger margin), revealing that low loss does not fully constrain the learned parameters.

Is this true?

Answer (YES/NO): NO